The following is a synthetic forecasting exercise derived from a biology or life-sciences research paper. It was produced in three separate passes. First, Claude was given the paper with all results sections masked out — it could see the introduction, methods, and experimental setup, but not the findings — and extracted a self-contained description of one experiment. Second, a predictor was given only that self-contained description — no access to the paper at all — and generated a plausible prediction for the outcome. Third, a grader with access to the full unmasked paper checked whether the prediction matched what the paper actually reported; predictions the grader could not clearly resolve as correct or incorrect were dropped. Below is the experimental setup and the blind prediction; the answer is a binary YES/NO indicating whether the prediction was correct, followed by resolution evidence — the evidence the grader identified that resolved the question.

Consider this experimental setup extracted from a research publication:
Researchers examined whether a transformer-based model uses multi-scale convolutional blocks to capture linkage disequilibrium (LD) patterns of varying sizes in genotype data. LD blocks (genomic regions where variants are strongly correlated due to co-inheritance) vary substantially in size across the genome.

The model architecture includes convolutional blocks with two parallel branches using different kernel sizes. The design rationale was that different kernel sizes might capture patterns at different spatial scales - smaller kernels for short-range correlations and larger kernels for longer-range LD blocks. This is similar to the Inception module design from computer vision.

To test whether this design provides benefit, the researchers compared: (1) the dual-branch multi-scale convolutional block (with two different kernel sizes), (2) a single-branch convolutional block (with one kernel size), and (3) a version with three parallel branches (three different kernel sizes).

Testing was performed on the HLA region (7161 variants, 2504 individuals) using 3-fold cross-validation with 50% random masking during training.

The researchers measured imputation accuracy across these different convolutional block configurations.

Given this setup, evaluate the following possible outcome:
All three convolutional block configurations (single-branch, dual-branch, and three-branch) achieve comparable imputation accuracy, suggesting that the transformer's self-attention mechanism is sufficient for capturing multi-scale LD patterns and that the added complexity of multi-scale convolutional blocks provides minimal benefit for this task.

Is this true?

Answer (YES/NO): NO